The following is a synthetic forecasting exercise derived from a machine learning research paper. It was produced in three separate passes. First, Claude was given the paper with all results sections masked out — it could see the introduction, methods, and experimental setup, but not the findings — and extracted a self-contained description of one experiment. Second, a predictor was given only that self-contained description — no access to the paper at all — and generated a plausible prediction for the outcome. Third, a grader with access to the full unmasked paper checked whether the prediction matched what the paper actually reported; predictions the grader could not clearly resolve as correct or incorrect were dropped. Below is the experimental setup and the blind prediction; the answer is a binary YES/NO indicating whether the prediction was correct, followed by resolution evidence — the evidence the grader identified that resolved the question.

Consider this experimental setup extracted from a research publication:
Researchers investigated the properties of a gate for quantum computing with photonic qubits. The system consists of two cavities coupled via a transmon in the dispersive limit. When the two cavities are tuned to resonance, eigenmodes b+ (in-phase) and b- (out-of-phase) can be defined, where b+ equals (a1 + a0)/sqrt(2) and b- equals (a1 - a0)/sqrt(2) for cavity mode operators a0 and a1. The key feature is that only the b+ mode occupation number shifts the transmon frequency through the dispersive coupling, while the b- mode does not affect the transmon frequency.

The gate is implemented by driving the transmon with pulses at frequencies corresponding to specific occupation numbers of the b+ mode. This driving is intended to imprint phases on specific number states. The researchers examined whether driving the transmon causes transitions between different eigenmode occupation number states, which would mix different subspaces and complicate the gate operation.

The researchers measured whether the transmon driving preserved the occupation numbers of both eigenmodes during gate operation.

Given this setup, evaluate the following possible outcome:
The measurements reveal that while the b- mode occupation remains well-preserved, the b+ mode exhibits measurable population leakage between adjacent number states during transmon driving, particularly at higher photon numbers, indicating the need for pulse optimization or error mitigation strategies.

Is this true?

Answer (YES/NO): NO